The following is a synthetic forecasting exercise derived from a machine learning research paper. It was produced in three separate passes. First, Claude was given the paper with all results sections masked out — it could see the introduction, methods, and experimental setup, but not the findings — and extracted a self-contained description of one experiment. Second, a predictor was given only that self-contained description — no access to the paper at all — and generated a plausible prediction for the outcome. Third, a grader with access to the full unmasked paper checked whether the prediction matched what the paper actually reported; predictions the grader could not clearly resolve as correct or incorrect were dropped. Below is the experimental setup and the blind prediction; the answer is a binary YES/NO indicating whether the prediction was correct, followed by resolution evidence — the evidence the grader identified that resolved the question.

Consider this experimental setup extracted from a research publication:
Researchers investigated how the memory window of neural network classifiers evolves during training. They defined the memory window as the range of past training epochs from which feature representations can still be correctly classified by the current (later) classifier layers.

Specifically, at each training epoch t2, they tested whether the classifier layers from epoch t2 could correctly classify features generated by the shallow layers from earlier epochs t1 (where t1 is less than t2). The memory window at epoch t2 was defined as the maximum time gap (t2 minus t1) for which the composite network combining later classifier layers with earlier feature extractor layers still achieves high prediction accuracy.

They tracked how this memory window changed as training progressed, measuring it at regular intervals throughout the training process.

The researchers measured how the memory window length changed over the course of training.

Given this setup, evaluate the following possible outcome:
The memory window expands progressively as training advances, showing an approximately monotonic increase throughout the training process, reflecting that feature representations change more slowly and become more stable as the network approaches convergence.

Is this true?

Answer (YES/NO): NO